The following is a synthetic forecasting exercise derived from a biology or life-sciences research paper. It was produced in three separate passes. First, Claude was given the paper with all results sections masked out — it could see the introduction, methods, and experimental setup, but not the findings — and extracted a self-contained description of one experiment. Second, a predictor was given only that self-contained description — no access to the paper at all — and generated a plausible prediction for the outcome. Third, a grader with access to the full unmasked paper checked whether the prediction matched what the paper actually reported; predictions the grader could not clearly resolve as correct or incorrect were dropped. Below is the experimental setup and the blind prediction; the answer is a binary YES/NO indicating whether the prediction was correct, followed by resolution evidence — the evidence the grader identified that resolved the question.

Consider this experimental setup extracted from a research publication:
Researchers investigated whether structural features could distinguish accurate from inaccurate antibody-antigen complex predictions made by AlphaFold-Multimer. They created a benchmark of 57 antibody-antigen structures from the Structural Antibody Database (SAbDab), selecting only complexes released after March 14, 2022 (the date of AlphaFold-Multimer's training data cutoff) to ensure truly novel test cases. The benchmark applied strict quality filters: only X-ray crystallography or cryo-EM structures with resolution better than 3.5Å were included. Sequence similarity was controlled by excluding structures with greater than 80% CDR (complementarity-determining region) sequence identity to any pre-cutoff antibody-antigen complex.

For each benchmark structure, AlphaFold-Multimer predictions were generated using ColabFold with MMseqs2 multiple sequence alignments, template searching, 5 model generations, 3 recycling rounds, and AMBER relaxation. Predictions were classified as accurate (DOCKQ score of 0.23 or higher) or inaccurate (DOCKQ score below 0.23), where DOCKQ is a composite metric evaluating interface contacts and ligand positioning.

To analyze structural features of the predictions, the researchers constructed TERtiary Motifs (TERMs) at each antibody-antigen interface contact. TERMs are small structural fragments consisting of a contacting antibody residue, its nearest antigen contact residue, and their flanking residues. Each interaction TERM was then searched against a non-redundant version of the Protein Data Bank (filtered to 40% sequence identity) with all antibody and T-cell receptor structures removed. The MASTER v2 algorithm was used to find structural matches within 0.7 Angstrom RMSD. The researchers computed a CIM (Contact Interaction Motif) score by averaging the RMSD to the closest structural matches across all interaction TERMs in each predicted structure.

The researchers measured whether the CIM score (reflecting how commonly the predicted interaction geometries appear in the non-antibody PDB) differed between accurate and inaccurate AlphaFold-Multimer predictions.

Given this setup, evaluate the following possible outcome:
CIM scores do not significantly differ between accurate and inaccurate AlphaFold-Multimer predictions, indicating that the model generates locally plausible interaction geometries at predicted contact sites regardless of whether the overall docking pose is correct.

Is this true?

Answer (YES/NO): NO